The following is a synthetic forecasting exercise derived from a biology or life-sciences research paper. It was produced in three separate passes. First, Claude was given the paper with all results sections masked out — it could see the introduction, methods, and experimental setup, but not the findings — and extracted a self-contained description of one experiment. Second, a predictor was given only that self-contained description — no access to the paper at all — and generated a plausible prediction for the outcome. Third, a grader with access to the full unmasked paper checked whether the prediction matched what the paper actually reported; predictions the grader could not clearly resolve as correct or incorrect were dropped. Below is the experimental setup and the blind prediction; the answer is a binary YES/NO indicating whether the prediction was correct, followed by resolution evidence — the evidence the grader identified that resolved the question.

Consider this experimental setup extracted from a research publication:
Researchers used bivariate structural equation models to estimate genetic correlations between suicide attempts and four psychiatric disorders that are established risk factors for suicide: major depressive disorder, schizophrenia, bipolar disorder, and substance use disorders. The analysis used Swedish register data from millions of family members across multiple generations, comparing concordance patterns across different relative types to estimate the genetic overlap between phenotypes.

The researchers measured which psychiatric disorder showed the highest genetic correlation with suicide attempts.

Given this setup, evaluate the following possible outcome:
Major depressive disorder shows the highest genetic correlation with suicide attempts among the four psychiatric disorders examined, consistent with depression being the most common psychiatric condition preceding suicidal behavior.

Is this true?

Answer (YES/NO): NO